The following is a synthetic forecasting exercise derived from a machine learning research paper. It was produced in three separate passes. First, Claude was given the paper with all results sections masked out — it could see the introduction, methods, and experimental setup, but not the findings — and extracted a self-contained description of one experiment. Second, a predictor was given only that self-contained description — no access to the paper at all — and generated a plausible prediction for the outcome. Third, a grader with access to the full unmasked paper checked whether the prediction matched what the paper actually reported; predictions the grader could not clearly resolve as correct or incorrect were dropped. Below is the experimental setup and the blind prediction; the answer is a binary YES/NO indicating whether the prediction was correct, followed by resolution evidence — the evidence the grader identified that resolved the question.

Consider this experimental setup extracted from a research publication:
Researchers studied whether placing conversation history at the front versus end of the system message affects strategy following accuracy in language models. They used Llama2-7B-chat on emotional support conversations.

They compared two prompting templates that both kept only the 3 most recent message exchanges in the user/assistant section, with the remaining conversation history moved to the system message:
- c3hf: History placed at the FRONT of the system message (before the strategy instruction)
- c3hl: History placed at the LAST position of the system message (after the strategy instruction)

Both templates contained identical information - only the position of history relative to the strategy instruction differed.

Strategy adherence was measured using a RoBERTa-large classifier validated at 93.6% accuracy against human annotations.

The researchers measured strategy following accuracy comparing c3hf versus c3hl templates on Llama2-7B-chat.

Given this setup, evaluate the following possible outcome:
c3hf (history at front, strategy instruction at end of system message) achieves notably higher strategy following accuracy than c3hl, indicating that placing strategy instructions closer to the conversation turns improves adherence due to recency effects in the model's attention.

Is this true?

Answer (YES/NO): NO